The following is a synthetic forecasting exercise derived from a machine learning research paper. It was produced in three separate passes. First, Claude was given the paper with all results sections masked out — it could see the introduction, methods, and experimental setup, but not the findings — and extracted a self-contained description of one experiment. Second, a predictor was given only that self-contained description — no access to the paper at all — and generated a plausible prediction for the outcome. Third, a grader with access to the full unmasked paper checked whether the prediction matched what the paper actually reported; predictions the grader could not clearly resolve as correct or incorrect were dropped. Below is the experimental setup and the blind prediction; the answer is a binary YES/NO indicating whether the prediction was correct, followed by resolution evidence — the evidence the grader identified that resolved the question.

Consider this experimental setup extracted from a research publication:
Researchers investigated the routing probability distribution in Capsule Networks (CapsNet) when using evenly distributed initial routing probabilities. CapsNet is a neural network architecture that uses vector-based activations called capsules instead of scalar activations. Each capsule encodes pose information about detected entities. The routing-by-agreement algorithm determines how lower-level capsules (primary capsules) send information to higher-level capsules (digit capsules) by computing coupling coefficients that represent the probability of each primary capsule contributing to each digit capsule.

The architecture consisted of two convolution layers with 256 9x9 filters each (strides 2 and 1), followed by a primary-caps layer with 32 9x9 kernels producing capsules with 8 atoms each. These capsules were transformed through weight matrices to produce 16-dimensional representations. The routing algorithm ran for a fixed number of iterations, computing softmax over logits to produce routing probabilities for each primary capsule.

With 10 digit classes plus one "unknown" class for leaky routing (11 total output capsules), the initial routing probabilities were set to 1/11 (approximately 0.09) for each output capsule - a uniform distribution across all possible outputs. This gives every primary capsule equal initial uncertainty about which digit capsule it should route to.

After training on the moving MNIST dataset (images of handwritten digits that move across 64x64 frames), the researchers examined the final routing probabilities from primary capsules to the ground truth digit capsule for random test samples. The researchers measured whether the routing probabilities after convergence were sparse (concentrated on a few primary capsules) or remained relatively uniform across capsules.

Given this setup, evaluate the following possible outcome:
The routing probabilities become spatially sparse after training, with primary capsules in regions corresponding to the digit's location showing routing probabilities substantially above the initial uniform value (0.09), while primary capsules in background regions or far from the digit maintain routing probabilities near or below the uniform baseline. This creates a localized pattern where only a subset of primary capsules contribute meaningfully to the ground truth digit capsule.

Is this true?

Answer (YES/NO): NO